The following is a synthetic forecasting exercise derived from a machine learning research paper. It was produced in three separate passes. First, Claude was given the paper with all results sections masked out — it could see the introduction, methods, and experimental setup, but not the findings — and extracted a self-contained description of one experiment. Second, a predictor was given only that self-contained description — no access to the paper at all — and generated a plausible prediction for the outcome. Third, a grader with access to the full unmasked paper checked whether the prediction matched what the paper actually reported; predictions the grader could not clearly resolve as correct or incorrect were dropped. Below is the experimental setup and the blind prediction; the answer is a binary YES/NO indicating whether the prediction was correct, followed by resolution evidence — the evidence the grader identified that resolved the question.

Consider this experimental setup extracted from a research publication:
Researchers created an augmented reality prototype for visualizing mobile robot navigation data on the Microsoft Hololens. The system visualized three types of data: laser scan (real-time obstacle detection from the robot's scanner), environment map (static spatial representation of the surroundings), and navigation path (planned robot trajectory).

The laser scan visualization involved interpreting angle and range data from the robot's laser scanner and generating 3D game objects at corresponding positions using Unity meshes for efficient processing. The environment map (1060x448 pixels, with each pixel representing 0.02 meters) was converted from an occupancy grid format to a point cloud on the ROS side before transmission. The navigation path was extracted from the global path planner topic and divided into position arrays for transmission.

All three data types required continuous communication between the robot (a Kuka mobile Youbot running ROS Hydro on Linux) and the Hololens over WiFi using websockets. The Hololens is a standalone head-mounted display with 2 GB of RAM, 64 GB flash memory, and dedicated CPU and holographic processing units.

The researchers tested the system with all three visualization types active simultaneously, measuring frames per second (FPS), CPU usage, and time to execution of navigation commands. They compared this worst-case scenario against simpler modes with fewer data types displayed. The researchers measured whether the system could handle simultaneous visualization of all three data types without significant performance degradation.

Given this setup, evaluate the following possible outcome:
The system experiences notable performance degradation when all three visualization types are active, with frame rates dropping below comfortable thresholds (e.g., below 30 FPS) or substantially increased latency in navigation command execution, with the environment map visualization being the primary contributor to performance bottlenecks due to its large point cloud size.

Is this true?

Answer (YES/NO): NO